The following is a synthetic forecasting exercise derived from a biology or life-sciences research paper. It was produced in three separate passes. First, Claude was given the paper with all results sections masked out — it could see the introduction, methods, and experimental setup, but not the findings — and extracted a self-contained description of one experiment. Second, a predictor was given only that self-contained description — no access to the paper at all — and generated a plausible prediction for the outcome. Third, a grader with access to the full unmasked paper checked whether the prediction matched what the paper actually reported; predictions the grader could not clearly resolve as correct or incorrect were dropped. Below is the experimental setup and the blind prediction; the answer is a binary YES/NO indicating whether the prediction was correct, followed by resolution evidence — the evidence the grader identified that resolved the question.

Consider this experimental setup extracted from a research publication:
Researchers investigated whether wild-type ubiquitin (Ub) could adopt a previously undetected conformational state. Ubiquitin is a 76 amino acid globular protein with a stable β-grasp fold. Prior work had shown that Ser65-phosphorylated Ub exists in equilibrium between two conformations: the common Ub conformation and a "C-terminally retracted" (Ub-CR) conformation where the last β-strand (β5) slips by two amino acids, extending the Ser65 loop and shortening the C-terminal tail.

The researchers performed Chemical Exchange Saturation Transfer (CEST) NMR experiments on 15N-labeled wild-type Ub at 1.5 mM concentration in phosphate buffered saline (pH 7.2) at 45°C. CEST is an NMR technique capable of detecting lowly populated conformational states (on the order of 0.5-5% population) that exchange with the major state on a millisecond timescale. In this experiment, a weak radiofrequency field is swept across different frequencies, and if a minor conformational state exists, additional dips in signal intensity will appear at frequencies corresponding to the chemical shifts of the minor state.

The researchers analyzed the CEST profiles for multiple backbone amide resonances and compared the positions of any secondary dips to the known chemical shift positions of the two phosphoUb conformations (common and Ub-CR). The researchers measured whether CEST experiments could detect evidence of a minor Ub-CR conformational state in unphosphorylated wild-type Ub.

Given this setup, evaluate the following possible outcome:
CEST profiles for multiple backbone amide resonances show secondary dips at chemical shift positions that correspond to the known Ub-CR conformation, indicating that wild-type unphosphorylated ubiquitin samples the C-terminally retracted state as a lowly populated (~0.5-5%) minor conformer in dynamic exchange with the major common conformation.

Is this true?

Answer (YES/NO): YES